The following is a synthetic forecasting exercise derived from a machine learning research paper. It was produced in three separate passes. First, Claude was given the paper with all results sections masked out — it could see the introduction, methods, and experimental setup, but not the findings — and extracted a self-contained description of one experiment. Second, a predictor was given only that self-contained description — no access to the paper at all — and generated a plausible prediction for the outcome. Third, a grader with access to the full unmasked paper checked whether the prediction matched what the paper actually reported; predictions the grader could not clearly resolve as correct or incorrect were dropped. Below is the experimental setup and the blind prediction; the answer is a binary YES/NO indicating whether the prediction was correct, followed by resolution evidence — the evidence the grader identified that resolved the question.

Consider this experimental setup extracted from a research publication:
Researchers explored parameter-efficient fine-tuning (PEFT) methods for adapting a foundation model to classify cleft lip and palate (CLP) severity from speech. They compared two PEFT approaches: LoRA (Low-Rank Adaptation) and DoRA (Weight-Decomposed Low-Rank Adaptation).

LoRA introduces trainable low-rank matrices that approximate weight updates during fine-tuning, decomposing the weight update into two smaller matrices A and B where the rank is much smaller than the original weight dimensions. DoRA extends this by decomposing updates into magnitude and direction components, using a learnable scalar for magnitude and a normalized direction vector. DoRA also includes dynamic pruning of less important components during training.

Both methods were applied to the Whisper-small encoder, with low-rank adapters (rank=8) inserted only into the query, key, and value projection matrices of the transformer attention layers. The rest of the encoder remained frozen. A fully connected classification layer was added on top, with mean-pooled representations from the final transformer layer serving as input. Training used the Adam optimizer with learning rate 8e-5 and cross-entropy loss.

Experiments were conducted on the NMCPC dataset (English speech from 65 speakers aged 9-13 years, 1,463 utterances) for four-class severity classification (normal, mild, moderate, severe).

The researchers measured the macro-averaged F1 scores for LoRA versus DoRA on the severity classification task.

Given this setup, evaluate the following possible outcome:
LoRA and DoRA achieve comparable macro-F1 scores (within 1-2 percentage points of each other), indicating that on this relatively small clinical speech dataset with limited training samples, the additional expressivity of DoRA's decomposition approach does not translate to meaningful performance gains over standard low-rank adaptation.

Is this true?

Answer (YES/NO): NO